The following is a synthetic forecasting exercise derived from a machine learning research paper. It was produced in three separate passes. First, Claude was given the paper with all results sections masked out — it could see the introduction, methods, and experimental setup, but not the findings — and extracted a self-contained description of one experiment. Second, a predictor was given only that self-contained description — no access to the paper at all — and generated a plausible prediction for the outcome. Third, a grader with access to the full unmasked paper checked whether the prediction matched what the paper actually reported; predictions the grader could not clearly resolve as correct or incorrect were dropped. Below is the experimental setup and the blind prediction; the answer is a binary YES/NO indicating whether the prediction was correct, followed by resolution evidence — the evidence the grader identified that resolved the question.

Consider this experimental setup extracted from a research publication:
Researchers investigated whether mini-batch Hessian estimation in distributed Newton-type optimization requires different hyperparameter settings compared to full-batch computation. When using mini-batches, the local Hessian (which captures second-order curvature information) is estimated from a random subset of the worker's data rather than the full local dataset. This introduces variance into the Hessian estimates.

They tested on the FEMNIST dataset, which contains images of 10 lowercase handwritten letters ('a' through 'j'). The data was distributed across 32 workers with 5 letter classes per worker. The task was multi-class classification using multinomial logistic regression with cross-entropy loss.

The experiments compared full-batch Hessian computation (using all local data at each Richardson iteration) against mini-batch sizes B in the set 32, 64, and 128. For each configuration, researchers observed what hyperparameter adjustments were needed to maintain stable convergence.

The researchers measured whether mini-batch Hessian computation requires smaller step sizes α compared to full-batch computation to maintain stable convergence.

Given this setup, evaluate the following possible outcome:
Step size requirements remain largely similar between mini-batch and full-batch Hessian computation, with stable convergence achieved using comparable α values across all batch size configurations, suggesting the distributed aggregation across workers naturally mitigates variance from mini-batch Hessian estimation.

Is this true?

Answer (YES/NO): NO